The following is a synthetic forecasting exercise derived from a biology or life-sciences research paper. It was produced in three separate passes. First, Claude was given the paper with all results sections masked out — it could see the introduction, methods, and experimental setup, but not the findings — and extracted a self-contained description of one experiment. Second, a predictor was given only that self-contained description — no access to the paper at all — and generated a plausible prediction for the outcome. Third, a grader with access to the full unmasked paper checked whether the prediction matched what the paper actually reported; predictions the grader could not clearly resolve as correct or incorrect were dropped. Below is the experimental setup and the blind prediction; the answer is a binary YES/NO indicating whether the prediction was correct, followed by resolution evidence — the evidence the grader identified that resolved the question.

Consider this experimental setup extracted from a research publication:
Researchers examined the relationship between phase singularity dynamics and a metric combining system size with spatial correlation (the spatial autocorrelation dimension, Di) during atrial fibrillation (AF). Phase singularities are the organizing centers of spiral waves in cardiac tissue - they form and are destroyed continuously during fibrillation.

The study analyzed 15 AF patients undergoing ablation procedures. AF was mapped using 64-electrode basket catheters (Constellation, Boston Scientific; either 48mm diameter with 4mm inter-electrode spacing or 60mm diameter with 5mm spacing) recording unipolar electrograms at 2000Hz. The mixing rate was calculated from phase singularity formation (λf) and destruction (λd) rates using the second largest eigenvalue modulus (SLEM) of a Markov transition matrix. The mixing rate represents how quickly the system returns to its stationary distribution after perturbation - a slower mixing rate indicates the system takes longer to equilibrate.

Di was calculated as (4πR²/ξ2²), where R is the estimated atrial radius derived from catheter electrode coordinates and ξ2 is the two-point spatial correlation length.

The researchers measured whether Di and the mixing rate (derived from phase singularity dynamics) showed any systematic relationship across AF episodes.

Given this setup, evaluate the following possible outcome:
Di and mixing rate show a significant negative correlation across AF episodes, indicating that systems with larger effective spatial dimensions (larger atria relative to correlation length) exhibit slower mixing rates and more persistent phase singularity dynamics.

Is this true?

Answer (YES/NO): NO